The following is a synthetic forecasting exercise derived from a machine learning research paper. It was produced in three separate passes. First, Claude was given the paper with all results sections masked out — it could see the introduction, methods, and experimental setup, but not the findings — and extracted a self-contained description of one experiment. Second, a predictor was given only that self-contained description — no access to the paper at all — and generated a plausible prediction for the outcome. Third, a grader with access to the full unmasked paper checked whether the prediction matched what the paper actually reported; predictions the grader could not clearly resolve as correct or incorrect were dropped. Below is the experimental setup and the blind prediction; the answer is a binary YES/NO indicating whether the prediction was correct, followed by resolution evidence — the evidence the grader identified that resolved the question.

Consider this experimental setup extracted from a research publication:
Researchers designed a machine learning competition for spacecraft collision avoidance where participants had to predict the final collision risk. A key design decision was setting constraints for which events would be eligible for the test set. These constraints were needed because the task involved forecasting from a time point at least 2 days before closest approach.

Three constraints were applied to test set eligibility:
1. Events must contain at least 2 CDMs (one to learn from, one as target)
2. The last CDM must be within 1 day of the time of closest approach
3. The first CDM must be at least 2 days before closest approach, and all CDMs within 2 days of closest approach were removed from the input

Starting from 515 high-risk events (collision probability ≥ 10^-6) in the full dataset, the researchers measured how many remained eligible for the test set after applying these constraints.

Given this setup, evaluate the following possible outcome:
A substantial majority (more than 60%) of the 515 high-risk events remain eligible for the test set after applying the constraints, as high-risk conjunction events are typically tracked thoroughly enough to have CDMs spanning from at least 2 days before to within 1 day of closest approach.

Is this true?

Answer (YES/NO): NO